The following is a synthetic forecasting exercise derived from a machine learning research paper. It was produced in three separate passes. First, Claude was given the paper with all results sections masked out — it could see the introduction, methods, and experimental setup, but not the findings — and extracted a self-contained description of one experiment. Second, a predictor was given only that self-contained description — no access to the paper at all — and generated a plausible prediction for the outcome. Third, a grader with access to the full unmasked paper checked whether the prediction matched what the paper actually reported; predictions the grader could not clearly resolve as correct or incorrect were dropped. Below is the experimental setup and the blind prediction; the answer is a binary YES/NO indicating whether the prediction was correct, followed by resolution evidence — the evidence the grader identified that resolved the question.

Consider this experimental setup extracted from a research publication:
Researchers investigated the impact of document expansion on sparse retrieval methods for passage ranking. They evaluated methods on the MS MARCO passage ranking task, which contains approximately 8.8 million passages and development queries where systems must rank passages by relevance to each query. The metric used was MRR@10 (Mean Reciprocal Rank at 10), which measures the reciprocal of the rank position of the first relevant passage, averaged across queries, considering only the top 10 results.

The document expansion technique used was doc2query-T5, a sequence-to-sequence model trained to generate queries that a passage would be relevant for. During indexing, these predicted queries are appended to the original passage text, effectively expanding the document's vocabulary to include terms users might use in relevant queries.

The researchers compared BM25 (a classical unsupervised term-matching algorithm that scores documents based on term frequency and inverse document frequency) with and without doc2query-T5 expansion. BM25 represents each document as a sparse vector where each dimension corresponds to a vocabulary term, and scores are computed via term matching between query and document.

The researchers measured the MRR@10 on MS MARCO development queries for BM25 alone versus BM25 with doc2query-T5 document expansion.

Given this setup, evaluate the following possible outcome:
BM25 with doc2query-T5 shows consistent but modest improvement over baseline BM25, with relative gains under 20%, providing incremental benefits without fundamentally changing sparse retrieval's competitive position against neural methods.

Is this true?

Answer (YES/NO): NO